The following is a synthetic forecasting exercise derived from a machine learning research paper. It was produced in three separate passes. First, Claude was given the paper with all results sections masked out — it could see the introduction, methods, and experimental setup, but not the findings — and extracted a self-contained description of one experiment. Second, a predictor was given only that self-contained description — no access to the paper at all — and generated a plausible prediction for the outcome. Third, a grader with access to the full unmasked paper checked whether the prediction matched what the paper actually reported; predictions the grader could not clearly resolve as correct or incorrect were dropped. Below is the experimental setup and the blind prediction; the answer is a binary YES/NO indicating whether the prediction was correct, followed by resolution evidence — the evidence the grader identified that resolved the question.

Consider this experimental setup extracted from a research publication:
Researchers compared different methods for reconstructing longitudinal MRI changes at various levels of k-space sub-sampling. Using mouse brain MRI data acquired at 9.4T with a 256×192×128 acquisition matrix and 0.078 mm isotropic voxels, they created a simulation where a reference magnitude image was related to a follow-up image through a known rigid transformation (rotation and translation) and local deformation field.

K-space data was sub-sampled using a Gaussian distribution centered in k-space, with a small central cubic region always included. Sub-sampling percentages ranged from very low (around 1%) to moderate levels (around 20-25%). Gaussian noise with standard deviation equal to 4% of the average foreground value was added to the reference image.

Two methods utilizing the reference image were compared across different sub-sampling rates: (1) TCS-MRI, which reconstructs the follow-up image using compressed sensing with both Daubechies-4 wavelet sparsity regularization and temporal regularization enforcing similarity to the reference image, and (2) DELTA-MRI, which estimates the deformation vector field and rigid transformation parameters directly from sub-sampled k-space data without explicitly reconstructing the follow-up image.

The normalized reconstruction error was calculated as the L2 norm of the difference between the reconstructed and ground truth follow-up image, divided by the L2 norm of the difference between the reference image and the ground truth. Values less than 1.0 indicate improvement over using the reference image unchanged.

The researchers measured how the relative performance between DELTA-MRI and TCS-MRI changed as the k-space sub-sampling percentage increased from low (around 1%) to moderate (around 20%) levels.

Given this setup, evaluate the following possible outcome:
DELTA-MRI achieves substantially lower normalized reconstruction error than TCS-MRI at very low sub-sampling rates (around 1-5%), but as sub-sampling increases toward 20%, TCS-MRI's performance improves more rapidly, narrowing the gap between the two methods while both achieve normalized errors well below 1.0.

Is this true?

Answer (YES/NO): NO